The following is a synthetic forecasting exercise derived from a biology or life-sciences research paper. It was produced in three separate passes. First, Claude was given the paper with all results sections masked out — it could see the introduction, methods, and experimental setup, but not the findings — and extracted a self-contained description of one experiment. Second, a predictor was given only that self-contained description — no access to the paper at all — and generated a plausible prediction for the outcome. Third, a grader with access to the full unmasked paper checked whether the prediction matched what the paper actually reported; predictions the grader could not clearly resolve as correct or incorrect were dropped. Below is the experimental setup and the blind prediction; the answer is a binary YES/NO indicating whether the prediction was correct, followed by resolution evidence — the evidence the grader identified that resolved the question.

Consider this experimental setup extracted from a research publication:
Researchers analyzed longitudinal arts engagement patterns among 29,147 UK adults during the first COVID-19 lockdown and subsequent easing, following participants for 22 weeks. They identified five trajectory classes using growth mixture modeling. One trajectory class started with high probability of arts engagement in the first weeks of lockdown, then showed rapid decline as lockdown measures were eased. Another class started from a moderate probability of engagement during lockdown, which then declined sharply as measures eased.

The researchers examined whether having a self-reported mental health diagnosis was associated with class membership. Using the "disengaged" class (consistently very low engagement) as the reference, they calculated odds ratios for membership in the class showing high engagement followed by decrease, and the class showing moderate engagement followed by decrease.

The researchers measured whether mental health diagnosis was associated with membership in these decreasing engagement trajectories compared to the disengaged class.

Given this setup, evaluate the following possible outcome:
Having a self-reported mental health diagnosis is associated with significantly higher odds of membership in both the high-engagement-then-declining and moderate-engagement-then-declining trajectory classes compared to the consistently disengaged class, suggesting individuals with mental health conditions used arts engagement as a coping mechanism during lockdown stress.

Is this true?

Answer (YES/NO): NO